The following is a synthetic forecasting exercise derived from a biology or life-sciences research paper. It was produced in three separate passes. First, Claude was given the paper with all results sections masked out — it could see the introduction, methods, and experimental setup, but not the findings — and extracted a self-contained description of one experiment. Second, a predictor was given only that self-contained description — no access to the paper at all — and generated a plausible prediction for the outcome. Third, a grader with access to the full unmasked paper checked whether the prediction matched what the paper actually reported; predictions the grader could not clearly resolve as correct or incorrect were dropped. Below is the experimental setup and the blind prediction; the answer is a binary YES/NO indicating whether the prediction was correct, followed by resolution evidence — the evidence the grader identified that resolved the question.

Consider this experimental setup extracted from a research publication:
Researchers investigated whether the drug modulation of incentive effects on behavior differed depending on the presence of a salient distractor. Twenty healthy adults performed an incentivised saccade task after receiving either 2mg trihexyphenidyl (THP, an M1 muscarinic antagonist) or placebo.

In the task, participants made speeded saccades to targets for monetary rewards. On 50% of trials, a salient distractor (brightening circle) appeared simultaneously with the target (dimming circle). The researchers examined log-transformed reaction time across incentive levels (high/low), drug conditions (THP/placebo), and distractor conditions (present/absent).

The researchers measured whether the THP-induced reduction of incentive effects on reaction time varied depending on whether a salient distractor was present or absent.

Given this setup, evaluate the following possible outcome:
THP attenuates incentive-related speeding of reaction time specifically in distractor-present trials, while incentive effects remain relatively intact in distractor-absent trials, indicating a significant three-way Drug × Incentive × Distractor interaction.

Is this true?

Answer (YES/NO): NO